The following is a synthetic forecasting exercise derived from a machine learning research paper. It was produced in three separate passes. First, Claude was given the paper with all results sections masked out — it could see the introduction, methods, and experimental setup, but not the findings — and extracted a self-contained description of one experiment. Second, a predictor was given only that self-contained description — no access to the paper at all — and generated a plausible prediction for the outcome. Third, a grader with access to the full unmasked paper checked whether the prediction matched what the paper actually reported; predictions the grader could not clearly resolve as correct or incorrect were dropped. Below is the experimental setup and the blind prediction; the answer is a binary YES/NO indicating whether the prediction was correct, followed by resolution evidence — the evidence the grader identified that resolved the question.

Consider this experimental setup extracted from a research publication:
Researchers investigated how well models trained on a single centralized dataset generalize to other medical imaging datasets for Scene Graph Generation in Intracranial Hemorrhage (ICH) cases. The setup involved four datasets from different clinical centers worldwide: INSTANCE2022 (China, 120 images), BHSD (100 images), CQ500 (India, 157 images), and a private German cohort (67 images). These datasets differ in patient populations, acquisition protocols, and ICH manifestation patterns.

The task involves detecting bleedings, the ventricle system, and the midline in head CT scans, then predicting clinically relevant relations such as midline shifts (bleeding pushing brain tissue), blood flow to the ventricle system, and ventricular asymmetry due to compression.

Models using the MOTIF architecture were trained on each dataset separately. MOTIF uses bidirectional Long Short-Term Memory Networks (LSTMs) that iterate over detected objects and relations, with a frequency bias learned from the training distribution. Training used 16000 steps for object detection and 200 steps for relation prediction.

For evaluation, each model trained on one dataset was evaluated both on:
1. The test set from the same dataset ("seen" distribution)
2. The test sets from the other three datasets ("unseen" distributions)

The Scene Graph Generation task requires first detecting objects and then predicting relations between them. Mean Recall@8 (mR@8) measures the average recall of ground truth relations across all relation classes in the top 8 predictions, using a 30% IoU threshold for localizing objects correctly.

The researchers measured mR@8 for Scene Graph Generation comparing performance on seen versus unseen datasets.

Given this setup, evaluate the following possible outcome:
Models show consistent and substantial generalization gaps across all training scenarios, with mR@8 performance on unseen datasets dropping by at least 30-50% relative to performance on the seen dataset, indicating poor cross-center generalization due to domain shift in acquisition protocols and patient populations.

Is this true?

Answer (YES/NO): NO